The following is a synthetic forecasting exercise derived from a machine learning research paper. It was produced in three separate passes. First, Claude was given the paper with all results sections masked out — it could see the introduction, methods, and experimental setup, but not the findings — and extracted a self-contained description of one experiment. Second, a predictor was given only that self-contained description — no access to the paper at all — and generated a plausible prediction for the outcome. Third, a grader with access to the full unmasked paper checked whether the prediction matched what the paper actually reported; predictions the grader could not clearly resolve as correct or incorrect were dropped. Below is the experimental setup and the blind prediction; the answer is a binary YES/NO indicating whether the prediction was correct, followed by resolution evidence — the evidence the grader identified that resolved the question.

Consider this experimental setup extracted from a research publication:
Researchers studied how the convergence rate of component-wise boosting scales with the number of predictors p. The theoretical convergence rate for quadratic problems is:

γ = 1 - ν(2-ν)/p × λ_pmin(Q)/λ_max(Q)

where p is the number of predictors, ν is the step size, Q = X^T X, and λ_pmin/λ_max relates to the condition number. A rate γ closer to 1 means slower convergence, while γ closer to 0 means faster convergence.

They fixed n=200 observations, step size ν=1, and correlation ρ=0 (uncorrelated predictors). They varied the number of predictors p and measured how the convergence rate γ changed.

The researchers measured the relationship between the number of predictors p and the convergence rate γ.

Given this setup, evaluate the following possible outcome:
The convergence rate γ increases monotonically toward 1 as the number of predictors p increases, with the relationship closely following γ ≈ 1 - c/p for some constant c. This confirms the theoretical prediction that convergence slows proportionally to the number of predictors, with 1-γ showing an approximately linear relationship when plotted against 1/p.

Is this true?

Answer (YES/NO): NO